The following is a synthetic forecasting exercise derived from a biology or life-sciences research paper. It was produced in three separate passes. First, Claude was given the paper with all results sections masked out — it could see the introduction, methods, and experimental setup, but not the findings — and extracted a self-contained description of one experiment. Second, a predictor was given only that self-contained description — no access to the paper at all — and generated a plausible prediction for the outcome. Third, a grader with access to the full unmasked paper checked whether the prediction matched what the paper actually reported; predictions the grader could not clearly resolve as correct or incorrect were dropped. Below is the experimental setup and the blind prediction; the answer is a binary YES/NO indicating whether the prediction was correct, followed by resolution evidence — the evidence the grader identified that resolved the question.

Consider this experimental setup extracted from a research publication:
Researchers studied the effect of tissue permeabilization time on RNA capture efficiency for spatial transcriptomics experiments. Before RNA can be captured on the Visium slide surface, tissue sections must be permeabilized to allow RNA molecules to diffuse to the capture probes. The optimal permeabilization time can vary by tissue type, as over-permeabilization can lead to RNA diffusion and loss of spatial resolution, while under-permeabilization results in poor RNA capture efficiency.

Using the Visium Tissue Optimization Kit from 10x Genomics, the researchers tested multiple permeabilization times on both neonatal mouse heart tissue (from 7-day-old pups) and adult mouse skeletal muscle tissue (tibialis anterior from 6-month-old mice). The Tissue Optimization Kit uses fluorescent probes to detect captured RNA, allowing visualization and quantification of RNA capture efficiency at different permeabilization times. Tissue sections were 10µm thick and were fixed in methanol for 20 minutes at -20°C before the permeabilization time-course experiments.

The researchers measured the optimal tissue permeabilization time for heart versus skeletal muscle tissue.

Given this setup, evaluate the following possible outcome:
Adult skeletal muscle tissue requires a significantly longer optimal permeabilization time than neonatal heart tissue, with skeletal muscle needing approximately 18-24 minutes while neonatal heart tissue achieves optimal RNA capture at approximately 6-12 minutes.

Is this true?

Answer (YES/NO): NO